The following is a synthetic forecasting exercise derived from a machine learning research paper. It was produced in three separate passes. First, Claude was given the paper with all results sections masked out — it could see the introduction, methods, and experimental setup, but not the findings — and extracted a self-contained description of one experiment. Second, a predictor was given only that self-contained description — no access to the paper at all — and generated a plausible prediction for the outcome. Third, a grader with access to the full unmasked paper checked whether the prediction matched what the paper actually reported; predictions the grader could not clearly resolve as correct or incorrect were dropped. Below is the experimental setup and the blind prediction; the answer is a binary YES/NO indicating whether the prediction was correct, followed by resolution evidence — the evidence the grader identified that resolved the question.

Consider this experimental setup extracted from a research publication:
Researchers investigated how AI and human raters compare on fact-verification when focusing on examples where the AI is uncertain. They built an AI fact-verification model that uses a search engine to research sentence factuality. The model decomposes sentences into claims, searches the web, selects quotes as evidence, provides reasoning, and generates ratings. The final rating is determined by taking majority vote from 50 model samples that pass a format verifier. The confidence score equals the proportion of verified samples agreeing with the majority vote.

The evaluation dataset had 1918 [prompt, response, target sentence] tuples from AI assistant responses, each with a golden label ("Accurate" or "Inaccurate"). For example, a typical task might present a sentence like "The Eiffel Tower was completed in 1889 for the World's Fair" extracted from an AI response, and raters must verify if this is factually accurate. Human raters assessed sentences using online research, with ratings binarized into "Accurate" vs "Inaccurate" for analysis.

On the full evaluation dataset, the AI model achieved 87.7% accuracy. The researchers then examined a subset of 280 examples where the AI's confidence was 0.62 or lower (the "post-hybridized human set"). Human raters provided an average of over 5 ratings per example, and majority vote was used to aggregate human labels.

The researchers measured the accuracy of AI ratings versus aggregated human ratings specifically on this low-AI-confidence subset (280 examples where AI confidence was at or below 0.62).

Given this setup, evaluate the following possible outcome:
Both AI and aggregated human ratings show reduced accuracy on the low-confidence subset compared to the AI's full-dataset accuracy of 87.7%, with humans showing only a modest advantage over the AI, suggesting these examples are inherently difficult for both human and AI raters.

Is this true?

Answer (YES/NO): NO